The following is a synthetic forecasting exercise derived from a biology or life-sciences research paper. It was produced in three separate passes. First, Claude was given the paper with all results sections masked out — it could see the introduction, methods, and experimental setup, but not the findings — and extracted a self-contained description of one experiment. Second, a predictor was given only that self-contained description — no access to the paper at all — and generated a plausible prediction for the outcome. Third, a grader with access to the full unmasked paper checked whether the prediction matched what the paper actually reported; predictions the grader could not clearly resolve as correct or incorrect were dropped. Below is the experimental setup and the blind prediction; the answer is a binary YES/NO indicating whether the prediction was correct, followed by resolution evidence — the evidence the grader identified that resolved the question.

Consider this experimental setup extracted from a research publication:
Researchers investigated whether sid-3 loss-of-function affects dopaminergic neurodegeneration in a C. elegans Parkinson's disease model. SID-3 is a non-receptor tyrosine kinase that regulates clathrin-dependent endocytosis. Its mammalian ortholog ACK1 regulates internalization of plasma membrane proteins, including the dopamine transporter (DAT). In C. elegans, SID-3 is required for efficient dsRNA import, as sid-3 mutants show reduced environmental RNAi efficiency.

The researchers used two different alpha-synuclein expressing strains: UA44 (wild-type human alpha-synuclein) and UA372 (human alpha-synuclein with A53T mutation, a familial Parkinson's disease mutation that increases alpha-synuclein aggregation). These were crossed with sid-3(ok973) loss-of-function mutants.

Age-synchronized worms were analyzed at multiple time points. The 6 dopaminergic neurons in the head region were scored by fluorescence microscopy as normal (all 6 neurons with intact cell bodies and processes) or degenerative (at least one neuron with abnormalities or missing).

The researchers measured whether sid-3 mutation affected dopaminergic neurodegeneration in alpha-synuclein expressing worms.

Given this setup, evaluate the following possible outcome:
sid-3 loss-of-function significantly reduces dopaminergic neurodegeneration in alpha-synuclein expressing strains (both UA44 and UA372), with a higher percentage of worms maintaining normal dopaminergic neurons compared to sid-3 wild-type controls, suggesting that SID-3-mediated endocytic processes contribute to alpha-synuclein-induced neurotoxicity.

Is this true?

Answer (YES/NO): YES